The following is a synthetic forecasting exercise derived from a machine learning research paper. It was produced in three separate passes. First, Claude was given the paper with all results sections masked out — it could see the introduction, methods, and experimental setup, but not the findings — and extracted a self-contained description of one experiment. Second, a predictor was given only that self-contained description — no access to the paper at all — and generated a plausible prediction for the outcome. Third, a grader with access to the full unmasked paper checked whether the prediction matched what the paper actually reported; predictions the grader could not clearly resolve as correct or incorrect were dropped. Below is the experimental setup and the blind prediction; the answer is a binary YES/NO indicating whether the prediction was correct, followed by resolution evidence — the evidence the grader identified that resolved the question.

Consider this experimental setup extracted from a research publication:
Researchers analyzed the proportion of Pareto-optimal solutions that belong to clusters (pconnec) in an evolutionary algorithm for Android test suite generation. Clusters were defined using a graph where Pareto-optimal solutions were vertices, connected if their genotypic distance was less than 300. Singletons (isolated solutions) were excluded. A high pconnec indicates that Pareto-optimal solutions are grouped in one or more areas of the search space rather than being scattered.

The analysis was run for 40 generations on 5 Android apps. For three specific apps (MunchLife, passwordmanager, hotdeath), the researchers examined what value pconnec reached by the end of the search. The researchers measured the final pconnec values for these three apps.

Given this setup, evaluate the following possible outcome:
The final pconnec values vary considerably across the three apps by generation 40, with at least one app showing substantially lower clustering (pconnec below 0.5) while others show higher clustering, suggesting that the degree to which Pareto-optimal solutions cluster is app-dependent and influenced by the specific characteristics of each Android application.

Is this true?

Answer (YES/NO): NO